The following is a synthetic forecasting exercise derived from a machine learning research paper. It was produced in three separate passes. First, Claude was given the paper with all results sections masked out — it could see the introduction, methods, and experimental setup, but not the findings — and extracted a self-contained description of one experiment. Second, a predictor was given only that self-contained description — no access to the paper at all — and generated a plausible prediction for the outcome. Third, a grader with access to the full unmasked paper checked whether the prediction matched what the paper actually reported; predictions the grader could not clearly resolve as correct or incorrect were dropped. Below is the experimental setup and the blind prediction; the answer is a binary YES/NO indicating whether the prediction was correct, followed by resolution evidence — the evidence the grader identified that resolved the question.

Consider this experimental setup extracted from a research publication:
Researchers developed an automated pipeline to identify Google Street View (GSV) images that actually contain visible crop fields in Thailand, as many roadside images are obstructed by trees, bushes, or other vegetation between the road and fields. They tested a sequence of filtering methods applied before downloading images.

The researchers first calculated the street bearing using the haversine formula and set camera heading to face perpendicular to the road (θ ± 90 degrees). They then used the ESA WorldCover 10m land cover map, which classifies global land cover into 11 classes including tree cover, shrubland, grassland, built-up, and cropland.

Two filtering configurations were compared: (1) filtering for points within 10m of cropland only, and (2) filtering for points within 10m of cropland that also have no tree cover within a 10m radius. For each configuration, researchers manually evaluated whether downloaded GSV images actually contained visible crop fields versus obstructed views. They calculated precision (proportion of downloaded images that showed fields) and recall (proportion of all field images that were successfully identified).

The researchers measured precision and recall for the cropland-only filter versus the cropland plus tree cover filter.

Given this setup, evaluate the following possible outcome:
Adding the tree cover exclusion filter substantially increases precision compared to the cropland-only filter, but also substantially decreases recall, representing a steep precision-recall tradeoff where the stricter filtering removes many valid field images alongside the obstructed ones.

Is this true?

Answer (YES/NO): NO